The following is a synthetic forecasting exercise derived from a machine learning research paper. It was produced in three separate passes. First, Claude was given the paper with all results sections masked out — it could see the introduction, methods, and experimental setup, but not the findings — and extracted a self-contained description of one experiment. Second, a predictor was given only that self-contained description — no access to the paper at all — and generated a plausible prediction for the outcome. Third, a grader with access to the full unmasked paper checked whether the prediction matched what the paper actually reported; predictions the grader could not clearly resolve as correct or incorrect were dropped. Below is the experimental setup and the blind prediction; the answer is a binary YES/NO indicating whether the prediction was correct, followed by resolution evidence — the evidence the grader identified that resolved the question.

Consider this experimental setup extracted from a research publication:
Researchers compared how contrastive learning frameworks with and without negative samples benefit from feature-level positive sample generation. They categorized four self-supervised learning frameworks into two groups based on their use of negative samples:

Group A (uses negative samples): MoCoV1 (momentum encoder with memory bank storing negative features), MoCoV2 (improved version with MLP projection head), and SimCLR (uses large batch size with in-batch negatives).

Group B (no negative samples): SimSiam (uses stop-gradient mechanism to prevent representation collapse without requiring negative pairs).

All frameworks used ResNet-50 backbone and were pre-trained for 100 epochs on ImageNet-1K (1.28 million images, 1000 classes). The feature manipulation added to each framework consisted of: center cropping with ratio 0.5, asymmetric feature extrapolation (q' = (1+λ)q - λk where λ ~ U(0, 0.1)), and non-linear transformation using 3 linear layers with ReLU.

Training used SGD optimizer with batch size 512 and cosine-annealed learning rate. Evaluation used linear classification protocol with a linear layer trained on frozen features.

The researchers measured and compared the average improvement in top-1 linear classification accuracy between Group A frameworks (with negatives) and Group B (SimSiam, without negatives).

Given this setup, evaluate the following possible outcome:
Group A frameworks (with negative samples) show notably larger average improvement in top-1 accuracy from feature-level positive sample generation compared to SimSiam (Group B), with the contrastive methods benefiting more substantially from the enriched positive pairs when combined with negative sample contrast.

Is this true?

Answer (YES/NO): YES